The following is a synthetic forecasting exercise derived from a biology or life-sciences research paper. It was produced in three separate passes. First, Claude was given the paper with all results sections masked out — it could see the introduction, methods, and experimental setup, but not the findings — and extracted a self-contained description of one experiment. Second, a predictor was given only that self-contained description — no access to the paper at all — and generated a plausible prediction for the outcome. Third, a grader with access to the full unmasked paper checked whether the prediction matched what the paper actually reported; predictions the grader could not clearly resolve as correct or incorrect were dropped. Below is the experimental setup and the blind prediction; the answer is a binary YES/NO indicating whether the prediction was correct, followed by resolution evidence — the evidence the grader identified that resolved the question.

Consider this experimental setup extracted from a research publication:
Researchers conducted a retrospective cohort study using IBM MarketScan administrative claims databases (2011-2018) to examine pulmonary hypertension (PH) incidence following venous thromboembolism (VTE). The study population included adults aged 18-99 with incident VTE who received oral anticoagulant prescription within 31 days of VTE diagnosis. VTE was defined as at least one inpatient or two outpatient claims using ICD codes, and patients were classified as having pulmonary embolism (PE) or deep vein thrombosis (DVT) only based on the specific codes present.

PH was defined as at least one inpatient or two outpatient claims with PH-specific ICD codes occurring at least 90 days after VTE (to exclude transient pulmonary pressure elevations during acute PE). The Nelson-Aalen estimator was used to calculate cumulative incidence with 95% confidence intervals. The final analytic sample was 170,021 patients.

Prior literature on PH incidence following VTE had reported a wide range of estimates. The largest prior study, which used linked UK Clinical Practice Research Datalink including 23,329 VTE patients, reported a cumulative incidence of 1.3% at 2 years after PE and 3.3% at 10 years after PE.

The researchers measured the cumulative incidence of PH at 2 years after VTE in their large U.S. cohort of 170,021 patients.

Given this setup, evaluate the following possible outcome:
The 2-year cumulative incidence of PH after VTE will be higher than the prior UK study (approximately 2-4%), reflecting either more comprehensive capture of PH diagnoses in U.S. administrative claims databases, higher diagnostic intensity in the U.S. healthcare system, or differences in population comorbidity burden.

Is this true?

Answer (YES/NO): YES